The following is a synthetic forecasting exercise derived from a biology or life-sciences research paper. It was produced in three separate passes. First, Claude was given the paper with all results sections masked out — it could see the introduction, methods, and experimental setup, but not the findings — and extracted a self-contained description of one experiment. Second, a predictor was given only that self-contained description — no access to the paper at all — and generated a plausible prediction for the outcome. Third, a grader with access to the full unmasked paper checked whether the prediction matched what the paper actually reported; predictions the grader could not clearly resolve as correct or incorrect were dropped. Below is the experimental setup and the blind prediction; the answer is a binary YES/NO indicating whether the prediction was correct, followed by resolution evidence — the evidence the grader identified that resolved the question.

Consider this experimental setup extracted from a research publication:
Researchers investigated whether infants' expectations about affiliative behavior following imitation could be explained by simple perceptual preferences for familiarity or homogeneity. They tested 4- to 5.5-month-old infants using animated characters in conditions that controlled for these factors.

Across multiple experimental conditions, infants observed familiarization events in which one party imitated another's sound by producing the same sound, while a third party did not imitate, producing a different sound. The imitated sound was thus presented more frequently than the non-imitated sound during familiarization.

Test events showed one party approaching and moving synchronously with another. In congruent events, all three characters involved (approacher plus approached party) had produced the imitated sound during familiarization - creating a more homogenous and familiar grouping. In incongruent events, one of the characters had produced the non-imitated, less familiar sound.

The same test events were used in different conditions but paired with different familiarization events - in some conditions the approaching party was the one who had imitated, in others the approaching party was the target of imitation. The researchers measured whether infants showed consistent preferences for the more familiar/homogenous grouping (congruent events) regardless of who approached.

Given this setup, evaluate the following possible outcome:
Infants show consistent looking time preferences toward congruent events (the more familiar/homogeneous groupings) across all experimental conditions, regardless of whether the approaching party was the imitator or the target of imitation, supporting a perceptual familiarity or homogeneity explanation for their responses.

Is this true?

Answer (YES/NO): NO